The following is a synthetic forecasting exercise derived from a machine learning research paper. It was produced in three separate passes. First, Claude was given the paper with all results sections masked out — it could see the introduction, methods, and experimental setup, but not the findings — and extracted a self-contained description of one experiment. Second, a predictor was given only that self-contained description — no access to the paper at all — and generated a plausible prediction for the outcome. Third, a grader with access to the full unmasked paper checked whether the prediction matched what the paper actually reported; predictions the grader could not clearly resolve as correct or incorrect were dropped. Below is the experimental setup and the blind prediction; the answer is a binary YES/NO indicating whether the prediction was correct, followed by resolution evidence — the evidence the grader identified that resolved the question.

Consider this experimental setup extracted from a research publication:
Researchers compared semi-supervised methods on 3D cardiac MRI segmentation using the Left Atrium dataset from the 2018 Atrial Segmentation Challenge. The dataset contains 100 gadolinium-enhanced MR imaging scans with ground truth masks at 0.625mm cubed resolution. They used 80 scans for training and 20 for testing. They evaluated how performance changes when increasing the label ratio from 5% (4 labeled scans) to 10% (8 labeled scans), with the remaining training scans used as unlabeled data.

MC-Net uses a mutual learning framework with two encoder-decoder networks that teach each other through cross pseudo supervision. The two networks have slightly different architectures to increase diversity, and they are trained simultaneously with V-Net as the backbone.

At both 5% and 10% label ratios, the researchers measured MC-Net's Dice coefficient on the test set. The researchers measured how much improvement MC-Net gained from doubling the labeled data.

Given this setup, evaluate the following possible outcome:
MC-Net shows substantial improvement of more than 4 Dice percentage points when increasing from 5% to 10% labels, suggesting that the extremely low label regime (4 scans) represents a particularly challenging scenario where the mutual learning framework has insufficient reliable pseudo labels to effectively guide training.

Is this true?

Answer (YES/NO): YES